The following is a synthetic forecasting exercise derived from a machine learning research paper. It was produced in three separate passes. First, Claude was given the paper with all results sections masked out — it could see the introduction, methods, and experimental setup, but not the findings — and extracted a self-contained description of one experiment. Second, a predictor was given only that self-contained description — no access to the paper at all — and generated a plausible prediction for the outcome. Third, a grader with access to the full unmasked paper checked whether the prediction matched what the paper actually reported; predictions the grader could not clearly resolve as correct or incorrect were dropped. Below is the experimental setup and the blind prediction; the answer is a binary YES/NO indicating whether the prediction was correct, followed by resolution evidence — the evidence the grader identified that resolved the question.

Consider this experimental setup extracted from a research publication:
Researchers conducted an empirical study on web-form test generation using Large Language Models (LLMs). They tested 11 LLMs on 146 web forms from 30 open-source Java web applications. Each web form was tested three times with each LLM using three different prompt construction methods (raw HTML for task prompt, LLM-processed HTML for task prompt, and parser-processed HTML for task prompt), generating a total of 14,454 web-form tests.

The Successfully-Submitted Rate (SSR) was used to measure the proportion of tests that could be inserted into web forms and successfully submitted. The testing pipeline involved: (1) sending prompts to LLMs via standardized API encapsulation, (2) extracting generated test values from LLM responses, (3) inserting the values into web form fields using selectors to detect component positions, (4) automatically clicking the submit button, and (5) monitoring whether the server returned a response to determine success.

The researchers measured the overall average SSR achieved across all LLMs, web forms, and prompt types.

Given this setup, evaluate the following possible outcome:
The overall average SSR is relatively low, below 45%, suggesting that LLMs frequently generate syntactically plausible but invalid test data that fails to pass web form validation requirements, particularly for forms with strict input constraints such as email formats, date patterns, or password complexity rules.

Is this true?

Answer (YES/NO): NO